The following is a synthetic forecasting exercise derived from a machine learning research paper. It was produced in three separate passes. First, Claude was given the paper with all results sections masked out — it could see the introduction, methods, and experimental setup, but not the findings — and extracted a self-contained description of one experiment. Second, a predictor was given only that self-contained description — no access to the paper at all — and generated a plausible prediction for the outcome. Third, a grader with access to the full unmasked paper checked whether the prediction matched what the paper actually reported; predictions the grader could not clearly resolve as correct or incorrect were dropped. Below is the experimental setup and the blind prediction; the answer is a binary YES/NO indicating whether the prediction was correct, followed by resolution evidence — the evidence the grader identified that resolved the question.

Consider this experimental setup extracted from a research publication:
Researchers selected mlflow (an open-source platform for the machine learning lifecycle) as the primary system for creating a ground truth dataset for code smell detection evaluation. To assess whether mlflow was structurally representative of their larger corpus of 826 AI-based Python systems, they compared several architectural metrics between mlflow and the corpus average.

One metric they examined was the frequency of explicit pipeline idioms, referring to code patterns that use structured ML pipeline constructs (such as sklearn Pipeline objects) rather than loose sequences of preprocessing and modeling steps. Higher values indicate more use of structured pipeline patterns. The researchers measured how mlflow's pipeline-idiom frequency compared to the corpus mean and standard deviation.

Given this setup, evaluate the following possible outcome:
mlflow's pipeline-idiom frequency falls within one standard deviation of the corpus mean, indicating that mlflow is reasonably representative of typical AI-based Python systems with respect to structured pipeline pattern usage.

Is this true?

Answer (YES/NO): YES